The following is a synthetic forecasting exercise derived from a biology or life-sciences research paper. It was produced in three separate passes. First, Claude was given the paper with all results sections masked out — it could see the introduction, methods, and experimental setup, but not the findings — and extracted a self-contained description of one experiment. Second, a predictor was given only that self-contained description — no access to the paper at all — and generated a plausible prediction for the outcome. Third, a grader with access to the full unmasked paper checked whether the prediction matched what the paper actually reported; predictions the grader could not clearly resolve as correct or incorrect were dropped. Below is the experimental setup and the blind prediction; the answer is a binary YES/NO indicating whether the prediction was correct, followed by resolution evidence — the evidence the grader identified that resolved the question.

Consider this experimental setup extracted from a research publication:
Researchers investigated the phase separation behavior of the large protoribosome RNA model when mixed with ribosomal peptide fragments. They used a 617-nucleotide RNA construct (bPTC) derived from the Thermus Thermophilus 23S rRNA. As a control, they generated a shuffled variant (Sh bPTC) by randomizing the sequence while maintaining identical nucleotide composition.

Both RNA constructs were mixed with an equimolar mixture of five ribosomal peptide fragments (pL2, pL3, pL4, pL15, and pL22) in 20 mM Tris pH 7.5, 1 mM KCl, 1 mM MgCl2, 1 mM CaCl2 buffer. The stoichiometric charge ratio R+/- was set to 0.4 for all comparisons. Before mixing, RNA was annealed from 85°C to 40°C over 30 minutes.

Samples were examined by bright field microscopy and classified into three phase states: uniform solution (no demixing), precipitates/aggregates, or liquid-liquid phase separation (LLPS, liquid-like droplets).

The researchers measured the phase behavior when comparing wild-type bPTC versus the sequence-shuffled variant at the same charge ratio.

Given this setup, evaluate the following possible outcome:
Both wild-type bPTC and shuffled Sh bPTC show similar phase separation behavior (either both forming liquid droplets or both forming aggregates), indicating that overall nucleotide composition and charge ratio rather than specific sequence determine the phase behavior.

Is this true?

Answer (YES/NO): NO